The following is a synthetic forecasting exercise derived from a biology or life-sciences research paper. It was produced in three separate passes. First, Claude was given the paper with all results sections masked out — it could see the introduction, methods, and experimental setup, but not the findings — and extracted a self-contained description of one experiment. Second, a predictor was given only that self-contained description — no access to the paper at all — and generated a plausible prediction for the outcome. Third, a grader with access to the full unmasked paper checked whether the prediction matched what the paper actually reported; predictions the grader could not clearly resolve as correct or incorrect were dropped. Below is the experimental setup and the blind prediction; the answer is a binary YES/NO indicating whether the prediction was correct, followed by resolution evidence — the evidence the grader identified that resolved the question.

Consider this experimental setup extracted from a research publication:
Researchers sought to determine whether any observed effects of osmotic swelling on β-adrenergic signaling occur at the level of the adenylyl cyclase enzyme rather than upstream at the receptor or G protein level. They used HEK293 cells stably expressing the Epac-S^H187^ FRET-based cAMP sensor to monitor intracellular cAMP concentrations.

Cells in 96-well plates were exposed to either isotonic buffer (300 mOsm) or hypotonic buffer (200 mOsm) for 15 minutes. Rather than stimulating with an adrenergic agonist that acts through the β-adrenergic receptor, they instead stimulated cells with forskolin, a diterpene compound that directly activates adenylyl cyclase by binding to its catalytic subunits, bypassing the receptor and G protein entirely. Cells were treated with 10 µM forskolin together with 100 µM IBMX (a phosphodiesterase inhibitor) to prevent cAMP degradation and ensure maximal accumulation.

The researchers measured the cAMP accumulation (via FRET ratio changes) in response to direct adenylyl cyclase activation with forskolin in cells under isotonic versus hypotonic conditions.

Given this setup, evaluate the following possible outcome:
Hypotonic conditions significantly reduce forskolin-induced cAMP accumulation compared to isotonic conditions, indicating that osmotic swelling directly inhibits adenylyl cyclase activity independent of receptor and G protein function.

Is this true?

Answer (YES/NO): NO